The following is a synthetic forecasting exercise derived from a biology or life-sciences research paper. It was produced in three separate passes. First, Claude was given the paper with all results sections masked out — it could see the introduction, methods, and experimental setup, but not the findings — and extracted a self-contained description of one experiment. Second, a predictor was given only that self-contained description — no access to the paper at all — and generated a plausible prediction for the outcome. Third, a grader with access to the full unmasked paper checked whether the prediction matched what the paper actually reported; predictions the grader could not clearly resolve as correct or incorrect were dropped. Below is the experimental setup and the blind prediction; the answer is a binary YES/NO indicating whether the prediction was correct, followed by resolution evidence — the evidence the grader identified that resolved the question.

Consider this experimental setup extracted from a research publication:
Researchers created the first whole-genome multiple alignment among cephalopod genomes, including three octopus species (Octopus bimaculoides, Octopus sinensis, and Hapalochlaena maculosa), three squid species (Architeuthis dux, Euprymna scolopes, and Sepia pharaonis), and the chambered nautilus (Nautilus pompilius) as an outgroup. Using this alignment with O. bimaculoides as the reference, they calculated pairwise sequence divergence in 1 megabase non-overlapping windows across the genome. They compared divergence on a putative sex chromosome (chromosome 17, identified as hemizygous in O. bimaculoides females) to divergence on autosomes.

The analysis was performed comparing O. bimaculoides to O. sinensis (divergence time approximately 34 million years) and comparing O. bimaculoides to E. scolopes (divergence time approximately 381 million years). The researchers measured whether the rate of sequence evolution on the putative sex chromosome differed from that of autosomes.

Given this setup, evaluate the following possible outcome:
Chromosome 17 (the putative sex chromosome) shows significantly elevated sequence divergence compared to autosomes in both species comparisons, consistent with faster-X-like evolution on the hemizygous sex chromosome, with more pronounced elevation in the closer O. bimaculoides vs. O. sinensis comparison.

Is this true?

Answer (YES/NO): NO